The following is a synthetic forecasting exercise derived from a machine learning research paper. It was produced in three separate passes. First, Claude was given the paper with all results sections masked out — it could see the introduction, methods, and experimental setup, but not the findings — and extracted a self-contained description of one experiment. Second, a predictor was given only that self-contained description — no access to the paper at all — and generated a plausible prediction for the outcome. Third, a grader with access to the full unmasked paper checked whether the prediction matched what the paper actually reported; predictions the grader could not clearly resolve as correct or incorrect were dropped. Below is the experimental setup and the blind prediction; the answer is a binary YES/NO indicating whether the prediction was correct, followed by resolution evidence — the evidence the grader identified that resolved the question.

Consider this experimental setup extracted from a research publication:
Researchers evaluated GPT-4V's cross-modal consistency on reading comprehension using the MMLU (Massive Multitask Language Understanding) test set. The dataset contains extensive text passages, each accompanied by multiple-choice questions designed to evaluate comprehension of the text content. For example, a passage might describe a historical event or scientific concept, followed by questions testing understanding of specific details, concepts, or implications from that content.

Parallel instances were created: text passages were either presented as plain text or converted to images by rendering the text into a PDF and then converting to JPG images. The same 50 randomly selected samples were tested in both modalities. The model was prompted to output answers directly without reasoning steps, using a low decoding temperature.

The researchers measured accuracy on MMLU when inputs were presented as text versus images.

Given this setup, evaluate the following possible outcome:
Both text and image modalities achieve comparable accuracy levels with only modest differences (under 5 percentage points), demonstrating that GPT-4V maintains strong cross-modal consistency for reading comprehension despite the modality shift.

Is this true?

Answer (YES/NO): NO